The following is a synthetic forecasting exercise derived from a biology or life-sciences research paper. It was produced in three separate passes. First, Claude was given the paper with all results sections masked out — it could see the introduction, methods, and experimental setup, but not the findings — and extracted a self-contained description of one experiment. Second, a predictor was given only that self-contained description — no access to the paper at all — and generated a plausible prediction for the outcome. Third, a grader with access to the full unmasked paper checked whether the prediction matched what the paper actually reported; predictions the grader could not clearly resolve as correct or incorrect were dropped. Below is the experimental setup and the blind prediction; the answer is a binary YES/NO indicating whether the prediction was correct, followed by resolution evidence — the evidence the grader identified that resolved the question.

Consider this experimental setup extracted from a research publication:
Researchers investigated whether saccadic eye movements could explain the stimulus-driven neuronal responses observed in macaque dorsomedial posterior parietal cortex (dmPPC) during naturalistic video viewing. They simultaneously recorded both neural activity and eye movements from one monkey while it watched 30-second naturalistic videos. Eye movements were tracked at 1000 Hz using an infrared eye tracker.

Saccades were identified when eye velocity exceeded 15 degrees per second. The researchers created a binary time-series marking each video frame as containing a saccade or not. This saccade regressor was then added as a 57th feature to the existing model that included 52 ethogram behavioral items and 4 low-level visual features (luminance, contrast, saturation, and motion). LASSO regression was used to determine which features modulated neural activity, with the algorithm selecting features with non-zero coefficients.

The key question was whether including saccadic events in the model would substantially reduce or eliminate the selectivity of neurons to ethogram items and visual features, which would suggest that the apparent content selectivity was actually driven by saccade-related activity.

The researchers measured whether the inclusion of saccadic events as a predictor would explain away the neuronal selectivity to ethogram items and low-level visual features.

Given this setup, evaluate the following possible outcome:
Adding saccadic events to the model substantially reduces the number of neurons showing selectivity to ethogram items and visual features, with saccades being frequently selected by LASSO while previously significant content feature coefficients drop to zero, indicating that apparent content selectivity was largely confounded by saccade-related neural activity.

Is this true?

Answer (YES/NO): NO